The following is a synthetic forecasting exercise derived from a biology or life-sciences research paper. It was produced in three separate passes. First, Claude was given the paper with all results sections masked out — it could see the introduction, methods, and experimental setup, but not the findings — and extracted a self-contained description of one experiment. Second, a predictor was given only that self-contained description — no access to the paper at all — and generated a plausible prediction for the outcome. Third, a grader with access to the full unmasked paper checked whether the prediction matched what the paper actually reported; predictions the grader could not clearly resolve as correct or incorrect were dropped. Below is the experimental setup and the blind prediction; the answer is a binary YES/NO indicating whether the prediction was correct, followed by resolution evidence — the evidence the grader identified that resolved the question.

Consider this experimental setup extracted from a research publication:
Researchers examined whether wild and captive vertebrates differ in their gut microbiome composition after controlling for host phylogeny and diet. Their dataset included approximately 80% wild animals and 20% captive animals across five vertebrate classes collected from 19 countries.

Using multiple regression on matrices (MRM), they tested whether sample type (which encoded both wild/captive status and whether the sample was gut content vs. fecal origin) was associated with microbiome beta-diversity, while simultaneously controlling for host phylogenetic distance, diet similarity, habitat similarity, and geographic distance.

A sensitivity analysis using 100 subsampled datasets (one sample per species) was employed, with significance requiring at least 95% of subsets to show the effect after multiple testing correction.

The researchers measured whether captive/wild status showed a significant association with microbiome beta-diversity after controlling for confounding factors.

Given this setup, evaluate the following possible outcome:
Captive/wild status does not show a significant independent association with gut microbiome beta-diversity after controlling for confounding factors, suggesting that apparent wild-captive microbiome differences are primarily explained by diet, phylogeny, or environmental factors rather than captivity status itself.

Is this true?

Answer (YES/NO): YES